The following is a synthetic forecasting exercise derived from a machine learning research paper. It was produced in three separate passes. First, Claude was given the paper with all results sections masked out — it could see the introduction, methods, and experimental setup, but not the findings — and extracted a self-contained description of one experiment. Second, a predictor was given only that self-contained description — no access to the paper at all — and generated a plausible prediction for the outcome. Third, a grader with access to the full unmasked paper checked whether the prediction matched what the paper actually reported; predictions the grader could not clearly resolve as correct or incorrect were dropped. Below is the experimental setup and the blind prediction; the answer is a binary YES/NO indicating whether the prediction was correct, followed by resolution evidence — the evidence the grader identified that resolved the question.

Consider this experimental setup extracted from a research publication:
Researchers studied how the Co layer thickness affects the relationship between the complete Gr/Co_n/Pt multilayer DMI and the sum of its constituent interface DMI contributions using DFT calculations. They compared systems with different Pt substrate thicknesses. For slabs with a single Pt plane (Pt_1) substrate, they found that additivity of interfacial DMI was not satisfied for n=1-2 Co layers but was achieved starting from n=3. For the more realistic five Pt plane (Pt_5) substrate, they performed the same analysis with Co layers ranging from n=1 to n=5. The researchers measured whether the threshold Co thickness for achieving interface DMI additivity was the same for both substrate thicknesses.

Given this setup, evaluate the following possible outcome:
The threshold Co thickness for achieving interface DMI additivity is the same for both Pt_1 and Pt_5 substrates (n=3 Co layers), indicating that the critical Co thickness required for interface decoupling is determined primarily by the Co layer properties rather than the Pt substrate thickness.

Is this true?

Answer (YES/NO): YES